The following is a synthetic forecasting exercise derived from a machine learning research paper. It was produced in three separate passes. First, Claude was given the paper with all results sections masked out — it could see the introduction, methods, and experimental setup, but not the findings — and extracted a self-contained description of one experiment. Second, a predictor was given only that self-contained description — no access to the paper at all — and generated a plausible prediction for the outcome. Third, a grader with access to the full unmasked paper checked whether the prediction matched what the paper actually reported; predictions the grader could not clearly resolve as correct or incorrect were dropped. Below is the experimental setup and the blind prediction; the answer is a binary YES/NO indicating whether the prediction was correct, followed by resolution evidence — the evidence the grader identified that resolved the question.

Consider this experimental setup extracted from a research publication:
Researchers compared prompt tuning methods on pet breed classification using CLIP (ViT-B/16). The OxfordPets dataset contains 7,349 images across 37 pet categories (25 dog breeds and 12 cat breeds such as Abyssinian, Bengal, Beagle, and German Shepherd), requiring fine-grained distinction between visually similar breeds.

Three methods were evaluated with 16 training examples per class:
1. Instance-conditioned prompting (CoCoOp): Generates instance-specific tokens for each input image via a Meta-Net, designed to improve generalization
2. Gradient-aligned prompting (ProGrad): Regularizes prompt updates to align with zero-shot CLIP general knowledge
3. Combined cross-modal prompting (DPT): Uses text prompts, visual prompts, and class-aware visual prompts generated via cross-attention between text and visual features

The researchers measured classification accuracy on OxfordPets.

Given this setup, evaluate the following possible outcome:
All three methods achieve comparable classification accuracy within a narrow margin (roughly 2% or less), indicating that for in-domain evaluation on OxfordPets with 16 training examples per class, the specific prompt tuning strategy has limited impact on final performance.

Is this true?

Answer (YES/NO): YES